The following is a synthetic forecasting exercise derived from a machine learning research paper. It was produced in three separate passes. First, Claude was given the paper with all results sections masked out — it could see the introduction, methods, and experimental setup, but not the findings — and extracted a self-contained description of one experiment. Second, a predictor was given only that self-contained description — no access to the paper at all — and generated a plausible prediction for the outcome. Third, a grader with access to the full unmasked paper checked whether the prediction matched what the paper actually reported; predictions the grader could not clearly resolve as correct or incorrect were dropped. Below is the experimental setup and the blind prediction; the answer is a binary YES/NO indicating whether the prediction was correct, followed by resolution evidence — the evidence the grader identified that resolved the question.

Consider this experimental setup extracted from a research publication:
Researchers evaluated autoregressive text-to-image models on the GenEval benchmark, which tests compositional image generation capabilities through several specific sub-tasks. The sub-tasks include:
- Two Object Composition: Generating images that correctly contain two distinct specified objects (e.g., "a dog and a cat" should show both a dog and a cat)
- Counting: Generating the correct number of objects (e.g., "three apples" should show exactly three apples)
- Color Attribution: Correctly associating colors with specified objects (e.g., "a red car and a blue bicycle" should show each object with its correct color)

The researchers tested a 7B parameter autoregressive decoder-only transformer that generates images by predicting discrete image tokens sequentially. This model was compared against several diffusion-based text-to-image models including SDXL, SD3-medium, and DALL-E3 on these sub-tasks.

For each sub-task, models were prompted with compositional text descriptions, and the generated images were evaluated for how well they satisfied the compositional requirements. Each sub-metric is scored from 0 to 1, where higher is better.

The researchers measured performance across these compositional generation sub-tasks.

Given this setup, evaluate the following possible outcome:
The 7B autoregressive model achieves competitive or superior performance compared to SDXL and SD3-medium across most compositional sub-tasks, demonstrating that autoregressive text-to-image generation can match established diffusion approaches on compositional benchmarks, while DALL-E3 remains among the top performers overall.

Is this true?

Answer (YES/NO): NO